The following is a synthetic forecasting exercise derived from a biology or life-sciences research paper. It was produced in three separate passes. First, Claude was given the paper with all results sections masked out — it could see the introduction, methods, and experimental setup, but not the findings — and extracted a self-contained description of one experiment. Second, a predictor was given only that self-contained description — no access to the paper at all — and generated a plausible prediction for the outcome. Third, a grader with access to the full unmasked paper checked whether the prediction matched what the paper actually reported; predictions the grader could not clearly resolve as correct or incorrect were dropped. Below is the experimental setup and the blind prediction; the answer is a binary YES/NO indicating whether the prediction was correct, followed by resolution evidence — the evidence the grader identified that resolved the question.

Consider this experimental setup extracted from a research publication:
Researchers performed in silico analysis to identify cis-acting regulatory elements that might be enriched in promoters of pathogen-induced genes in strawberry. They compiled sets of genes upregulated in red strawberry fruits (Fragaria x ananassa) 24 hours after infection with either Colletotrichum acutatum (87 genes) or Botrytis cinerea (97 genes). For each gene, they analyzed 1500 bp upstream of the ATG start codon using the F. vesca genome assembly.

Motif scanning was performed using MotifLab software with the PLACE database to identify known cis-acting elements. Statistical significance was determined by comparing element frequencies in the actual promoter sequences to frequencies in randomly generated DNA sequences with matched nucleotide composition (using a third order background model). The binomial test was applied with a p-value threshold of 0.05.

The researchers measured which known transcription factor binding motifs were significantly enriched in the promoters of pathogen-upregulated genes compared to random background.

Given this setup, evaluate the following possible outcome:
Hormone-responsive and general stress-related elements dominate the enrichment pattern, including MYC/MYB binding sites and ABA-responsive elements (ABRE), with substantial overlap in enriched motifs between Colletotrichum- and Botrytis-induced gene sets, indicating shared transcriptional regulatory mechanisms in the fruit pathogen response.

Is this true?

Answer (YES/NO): NO